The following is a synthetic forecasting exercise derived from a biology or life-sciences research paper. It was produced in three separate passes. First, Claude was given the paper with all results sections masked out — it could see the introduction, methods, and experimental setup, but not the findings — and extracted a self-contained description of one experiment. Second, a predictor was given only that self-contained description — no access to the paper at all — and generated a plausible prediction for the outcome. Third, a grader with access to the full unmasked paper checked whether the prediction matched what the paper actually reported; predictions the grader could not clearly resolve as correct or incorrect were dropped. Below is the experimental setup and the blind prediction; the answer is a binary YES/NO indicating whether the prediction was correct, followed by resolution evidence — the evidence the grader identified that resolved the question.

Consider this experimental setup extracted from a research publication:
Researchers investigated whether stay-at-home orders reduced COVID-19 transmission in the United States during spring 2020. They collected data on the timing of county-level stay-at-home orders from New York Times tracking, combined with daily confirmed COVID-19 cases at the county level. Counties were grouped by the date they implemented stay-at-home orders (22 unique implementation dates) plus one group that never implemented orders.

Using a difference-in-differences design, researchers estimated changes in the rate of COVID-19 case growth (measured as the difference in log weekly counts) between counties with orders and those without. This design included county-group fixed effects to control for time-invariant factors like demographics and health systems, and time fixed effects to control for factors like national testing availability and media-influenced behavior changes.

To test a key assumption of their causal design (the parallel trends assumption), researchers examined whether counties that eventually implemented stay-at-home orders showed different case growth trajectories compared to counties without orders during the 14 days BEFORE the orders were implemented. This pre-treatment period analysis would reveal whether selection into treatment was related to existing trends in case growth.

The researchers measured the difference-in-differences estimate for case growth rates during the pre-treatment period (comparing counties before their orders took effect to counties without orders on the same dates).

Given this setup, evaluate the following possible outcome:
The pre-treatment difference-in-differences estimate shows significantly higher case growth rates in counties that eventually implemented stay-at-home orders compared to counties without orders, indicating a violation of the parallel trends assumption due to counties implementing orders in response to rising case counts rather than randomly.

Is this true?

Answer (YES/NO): NO